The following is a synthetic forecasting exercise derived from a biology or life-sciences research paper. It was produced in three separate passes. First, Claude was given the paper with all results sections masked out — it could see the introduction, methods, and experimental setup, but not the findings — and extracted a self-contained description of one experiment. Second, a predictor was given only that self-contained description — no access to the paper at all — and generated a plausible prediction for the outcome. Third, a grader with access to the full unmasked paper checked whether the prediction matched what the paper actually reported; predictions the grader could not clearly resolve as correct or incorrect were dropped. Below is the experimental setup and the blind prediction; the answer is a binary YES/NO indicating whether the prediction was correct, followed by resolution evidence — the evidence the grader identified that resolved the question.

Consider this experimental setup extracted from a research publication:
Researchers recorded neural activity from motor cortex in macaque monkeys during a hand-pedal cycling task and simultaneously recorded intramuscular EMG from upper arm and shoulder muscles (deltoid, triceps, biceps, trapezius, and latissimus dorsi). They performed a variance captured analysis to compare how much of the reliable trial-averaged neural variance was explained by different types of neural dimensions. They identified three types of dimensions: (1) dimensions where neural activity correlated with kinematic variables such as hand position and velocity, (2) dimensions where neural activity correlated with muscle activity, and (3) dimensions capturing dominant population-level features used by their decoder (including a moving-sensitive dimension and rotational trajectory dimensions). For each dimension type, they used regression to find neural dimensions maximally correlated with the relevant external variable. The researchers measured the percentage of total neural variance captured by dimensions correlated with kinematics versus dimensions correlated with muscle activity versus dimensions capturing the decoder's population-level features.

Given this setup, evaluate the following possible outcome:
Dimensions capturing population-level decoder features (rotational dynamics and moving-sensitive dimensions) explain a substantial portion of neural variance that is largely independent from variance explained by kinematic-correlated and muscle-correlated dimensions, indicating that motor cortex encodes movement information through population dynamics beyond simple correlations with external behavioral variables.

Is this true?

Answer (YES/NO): YES